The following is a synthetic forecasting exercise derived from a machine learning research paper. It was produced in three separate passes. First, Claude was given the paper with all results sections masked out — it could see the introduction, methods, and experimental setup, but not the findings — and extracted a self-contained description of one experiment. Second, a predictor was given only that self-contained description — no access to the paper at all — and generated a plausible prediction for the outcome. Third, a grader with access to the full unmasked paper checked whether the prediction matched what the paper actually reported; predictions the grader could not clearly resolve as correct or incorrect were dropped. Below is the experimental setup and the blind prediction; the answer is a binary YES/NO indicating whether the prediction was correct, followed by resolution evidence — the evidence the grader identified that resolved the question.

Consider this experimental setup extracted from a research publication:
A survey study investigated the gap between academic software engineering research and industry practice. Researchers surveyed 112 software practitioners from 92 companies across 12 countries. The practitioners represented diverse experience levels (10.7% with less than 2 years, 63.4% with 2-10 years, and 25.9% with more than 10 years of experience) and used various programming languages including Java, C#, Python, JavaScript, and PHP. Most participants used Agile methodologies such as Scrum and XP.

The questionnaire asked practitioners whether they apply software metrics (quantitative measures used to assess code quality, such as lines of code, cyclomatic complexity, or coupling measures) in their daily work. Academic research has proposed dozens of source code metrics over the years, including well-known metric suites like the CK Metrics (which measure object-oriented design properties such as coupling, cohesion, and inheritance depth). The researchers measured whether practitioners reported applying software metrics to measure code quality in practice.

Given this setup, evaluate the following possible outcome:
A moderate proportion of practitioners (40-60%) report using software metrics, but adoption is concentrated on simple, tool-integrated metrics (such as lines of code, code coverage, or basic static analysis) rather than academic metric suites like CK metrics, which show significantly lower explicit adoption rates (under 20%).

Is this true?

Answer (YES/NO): NO